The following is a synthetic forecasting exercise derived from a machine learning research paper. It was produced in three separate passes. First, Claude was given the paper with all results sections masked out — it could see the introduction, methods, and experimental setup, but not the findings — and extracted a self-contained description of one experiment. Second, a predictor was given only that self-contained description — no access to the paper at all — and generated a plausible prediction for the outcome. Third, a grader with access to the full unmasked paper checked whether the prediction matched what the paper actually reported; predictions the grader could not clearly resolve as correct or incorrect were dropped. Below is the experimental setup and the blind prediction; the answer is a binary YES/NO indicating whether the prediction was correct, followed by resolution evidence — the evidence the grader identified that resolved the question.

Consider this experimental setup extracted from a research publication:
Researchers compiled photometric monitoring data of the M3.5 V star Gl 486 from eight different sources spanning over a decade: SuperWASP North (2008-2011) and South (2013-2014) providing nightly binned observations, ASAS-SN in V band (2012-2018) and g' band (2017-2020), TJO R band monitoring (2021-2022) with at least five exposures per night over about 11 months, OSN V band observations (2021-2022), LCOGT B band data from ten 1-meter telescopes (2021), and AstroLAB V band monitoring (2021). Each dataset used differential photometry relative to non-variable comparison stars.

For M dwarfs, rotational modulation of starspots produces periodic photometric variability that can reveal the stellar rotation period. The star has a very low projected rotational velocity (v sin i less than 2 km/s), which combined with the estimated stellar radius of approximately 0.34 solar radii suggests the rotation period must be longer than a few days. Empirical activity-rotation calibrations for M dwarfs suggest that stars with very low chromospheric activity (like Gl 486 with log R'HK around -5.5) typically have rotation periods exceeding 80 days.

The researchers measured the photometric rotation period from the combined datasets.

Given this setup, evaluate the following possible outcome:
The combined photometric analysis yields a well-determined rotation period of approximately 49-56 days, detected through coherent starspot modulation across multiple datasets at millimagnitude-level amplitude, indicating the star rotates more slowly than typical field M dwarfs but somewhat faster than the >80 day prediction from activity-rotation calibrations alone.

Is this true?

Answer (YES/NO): YES